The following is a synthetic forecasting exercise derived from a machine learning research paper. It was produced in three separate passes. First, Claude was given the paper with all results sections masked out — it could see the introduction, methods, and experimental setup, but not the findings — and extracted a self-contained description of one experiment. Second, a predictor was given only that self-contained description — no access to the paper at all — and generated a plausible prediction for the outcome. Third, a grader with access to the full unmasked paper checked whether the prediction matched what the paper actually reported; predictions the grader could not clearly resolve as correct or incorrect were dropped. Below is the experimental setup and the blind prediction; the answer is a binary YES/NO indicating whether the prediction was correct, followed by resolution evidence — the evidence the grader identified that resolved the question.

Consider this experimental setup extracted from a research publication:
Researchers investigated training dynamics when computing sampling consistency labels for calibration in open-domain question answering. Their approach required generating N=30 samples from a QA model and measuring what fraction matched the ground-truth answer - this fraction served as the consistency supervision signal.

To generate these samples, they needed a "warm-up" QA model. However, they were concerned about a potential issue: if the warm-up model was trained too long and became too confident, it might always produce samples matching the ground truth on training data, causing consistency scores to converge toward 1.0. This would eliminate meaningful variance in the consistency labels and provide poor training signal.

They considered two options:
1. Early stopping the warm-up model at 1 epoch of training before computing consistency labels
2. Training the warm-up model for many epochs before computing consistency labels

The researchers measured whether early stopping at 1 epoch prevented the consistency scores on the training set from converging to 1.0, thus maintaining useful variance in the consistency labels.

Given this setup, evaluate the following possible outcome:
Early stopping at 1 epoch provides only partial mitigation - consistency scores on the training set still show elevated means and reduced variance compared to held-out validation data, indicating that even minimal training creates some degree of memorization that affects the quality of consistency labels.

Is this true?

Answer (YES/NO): NO